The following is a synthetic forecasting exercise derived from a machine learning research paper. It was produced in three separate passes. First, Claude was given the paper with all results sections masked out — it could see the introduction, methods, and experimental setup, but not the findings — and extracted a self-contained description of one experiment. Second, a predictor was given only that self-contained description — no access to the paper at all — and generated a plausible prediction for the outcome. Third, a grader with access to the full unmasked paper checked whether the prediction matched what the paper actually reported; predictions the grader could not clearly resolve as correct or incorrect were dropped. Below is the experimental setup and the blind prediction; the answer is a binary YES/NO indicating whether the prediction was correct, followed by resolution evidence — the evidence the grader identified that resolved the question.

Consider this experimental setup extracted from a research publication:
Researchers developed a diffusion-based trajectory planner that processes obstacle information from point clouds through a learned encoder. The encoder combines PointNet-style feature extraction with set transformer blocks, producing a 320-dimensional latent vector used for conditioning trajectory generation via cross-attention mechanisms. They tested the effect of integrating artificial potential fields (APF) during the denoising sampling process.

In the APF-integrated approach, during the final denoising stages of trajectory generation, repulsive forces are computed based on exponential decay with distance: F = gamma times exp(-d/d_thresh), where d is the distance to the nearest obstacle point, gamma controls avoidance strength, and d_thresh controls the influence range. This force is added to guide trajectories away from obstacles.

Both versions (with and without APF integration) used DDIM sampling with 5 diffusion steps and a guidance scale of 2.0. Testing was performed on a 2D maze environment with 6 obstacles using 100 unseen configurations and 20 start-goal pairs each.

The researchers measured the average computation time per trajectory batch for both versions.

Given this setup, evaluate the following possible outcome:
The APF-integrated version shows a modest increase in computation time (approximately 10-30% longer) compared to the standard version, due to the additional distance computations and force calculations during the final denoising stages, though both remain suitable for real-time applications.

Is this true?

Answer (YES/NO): NO